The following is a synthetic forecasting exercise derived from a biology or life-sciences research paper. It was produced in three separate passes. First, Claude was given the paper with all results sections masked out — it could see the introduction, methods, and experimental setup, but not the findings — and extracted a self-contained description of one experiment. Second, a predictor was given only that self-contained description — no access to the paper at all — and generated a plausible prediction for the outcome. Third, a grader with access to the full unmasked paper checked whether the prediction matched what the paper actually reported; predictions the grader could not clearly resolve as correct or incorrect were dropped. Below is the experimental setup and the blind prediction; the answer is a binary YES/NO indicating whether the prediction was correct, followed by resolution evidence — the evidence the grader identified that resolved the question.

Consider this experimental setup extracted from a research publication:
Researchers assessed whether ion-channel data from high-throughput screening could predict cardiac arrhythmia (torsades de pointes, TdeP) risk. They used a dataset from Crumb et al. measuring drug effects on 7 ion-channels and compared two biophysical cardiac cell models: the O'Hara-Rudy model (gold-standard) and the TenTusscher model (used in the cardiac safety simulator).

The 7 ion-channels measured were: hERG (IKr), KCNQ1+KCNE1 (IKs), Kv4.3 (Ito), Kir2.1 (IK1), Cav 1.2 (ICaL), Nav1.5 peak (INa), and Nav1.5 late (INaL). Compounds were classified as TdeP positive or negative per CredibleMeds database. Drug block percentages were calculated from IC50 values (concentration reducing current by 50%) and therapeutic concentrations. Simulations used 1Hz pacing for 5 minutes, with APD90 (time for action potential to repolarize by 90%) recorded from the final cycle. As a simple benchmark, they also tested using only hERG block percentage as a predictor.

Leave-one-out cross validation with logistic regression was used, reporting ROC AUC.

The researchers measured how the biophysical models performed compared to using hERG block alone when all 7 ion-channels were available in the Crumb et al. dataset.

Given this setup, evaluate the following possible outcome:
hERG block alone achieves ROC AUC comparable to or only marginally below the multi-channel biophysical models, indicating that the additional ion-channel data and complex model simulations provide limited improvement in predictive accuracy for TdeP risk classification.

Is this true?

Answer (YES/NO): YES